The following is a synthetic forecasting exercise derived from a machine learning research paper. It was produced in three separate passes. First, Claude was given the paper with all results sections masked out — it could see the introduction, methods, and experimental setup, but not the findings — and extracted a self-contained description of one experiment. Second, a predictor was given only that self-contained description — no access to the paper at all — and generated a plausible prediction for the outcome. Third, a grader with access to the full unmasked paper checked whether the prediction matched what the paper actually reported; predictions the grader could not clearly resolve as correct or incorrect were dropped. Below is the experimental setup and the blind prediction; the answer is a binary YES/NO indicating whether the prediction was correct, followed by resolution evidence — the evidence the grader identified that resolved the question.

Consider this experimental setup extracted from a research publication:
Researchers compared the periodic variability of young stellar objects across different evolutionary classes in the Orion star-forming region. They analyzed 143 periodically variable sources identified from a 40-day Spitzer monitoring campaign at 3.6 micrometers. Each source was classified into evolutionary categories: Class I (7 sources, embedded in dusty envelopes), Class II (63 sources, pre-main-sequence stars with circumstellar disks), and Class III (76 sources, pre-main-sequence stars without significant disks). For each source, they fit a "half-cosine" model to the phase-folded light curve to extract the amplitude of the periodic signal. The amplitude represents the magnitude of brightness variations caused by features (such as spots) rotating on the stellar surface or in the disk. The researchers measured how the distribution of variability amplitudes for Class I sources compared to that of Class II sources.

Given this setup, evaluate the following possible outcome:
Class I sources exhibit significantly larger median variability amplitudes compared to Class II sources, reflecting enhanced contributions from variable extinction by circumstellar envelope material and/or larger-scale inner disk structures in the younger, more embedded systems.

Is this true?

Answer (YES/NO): NO